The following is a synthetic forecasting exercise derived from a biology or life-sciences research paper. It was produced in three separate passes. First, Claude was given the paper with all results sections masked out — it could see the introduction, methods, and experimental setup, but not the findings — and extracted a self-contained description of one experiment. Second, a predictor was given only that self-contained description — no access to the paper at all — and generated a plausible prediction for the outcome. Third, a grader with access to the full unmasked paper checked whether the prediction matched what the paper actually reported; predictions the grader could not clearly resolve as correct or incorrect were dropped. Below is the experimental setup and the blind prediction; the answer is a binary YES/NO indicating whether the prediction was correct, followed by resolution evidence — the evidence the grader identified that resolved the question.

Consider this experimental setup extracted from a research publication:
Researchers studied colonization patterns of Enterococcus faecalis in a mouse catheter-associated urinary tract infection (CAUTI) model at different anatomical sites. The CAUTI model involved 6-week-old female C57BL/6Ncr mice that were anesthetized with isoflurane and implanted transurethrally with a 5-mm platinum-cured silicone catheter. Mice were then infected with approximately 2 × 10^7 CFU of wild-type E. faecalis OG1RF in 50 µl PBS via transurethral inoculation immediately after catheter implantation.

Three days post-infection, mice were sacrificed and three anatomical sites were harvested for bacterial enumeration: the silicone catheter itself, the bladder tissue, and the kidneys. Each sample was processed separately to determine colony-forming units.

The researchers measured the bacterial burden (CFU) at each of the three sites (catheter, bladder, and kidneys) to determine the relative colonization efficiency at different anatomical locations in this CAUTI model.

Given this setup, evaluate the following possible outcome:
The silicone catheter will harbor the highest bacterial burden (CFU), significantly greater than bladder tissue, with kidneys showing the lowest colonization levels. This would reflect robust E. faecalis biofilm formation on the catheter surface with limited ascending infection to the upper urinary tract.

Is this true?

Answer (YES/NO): NO